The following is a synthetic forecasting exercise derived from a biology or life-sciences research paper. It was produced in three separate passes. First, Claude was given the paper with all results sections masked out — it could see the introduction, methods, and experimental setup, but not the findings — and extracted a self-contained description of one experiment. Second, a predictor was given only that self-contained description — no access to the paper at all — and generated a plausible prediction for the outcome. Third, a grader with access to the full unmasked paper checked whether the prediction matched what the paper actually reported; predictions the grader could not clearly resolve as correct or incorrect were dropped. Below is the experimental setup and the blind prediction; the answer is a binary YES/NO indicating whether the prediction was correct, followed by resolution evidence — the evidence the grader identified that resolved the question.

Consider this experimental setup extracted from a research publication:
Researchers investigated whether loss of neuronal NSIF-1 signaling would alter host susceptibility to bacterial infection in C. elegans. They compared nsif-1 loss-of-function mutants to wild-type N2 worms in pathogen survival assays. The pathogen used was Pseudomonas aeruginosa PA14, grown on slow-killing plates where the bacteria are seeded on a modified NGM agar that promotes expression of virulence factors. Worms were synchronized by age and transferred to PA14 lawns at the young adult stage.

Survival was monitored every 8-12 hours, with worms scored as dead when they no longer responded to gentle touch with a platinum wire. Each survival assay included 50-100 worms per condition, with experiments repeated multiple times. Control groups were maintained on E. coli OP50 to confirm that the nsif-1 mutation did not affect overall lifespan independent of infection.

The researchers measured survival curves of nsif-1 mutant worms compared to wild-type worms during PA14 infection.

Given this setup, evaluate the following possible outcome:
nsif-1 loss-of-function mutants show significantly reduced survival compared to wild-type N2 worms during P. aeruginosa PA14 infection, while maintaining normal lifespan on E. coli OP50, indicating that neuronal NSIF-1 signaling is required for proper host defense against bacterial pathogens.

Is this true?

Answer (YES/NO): NO